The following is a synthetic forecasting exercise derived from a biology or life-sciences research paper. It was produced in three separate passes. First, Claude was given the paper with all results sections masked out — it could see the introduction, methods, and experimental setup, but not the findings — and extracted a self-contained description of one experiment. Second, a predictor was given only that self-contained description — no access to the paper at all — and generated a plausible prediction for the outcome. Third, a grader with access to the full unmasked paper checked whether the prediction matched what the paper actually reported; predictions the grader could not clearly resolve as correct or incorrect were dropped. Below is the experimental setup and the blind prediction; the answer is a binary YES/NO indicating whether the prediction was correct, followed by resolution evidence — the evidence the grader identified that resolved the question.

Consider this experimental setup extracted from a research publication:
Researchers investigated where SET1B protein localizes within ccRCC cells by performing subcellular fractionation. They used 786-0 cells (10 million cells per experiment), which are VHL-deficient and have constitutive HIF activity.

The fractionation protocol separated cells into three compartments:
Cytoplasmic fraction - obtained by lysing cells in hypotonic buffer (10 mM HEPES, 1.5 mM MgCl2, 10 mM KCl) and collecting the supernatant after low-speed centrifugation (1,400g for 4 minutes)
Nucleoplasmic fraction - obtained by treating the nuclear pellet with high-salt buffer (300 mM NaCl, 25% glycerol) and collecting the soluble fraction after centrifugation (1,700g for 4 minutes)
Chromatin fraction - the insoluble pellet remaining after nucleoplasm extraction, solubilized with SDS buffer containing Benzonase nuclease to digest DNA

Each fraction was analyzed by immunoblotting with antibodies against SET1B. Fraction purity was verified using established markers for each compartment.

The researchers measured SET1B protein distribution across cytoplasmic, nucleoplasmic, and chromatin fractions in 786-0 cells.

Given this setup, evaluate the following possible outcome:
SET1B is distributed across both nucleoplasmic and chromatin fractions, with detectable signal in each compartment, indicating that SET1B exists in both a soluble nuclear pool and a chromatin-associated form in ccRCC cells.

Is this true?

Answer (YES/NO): NO